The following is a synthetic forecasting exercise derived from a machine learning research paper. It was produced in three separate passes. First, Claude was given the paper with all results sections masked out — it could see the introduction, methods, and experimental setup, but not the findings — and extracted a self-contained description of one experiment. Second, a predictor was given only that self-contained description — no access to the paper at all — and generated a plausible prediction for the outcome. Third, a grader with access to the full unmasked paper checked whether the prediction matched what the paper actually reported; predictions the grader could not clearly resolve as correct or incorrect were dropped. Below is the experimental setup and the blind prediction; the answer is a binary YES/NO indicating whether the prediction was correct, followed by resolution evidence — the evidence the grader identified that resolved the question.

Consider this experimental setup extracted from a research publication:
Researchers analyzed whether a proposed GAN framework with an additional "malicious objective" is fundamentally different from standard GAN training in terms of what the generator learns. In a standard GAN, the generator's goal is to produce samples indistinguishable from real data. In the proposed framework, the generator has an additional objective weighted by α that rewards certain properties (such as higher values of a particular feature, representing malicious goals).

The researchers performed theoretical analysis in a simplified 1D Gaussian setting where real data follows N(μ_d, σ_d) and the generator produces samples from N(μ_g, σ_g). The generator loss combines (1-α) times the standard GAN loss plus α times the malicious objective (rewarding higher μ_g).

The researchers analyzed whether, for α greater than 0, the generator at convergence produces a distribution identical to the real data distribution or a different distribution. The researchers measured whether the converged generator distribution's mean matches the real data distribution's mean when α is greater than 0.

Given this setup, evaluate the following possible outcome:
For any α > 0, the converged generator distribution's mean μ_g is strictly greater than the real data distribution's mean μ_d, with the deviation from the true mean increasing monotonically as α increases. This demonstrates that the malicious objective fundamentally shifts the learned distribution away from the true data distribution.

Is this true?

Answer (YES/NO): YES